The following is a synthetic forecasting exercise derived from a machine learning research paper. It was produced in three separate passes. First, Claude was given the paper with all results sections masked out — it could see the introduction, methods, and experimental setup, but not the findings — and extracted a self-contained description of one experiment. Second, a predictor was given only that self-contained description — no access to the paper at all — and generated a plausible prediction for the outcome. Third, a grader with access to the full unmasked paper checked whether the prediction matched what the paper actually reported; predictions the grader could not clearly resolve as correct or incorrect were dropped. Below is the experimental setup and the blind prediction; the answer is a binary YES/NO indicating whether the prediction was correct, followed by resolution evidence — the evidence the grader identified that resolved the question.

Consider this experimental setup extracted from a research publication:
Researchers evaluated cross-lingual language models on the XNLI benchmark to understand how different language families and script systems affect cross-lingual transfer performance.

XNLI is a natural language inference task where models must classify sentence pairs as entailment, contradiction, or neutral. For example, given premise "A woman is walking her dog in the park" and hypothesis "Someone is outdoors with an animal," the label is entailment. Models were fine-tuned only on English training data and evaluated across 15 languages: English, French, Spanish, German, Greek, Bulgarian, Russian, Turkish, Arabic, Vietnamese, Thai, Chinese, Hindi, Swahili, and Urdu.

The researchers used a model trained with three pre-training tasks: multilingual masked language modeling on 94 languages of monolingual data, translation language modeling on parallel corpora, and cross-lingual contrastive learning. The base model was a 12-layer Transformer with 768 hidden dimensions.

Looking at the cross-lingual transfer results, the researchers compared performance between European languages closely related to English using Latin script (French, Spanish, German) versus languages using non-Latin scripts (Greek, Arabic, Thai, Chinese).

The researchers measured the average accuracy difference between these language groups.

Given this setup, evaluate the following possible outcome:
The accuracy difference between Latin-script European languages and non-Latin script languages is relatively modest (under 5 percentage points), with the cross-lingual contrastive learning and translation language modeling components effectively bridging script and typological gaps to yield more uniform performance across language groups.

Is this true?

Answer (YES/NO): YES